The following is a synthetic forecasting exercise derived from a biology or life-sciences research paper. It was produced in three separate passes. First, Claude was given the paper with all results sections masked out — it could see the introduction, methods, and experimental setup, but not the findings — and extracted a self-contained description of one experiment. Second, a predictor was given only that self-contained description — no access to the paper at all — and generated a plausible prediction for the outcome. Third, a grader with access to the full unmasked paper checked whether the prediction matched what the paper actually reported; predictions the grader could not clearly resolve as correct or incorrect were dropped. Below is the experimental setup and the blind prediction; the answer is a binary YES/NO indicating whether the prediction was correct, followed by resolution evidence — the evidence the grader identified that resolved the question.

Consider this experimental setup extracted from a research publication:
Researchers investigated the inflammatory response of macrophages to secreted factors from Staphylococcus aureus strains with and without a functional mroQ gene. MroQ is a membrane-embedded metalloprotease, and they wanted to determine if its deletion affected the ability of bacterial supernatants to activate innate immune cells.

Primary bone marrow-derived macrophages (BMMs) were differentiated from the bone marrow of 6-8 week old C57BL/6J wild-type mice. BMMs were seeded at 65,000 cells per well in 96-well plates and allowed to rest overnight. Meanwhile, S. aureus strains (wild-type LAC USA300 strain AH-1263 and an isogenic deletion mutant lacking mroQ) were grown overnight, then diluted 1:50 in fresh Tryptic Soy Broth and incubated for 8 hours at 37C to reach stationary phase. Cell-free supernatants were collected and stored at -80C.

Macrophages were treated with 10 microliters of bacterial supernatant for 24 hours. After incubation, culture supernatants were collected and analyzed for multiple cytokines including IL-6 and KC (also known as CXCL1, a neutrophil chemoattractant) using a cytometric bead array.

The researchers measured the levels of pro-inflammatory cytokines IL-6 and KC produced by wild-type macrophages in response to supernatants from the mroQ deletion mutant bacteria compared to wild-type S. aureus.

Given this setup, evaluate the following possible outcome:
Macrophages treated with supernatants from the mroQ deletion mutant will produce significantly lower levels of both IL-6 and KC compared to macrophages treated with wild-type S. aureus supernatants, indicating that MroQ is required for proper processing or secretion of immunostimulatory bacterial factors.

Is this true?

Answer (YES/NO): YES